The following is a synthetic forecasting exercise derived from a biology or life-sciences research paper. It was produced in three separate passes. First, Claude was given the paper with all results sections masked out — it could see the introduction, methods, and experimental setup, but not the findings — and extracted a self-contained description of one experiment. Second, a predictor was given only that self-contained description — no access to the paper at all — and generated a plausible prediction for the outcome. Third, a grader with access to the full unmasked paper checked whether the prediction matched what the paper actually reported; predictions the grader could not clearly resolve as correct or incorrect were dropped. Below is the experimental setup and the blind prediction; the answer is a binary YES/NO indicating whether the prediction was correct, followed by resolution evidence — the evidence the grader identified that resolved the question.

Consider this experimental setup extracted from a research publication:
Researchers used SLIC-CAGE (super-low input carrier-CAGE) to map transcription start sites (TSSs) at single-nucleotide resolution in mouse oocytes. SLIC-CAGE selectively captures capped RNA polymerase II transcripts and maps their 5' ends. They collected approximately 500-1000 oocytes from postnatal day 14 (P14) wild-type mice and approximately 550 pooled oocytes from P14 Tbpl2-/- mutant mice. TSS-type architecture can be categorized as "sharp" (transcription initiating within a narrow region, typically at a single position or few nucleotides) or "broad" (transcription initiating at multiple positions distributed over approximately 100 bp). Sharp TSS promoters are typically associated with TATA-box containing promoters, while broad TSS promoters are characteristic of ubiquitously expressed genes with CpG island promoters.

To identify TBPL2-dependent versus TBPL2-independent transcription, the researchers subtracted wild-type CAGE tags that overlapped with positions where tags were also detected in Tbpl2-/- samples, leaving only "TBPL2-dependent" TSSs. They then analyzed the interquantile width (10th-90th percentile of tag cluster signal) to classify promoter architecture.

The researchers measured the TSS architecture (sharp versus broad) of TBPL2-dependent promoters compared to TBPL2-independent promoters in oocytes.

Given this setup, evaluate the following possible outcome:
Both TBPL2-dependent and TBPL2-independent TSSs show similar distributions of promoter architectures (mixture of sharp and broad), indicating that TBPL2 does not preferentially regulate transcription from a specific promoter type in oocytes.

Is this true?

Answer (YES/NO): NO